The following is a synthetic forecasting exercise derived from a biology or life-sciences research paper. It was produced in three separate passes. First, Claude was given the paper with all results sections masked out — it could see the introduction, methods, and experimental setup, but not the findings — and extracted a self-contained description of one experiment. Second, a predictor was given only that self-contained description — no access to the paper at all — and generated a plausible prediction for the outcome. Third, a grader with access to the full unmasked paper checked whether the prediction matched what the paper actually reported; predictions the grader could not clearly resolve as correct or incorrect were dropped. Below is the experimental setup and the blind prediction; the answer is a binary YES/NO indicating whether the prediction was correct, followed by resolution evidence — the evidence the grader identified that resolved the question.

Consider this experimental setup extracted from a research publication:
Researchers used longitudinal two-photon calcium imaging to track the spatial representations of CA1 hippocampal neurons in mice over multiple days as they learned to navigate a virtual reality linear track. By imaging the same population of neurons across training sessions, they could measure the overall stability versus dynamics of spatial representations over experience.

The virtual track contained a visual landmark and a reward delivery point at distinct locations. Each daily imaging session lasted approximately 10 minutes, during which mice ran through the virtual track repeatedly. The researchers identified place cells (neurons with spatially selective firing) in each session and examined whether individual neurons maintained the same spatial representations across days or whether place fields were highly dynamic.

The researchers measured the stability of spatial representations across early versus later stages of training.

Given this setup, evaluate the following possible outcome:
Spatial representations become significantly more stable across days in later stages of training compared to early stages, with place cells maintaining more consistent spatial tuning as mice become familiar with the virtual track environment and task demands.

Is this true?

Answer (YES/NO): YES